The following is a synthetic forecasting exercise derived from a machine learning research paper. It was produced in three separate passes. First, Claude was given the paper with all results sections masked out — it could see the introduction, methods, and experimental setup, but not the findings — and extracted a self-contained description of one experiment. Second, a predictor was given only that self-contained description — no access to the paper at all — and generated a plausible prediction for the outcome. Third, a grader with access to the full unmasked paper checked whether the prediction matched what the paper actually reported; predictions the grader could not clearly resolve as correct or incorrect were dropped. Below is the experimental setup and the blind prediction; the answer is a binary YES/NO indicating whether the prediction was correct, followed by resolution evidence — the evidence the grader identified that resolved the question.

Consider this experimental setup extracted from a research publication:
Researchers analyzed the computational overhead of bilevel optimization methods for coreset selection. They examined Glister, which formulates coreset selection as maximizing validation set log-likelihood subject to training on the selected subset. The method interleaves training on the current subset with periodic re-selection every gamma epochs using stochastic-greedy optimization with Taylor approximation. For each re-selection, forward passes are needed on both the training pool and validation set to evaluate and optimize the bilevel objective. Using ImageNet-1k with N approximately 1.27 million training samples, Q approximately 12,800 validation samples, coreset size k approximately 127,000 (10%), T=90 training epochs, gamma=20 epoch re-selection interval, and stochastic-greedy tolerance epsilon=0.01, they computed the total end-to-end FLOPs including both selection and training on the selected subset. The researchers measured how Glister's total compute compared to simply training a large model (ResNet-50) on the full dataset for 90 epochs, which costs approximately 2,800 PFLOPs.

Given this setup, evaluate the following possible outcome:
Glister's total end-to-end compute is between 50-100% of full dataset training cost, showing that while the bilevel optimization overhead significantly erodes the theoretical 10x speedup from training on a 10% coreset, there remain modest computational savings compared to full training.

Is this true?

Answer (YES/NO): NO